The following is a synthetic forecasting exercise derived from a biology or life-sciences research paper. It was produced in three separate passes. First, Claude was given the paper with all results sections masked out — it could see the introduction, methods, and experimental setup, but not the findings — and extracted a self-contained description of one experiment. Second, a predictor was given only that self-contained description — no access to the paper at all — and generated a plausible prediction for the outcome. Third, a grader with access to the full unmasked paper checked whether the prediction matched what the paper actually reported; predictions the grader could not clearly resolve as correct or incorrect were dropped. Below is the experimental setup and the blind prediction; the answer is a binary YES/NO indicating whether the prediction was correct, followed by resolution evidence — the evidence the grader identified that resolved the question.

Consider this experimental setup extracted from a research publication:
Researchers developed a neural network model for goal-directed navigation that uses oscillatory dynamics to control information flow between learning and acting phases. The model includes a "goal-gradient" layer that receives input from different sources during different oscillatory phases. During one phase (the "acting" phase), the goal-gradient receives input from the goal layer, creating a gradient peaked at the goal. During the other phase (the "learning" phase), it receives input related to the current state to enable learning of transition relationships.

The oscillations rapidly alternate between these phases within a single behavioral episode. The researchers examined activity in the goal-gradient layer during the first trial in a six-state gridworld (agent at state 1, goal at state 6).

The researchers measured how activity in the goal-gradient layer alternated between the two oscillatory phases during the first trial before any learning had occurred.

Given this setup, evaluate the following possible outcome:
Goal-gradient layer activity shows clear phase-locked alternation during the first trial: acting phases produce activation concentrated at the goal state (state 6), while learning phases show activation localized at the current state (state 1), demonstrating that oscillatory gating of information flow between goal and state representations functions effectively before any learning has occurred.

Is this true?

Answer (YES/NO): YES